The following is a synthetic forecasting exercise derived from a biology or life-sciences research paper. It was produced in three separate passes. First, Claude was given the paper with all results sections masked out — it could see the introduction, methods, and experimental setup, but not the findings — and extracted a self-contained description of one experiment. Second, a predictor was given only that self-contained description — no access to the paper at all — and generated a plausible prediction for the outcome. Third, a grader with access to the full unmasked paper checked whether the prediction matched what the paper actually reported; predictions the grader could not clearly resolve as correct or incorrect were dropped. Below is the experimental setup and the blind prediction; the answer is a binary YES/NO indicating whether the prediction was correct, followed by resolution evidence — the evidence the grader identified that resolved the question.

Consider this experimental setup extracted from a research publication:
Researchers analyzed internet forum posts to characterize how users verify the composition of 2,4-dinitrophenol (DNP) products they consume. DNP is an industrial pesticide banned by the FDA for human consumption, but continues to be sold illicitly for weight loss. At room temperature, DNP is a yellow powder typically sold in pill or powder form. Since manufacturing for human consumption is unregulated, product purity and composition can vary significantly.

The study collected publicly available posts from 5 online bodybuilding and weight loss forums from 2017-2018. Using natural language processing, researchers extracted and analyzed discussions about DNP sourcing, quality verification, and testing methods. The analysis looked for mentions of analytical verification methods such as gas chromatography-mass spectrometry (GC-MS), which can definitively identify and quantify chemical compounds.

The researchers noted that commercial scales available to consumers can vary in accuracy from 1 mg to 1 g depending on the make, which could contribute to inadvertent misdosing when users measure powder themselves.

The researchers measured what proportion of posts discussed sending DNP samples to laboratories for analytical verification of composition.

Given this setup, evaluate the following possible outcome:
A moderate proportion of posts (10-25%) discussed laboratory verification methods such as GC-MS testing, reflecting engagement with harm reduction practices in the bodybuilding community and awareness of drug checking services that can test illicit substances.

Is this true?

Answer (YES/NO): NO